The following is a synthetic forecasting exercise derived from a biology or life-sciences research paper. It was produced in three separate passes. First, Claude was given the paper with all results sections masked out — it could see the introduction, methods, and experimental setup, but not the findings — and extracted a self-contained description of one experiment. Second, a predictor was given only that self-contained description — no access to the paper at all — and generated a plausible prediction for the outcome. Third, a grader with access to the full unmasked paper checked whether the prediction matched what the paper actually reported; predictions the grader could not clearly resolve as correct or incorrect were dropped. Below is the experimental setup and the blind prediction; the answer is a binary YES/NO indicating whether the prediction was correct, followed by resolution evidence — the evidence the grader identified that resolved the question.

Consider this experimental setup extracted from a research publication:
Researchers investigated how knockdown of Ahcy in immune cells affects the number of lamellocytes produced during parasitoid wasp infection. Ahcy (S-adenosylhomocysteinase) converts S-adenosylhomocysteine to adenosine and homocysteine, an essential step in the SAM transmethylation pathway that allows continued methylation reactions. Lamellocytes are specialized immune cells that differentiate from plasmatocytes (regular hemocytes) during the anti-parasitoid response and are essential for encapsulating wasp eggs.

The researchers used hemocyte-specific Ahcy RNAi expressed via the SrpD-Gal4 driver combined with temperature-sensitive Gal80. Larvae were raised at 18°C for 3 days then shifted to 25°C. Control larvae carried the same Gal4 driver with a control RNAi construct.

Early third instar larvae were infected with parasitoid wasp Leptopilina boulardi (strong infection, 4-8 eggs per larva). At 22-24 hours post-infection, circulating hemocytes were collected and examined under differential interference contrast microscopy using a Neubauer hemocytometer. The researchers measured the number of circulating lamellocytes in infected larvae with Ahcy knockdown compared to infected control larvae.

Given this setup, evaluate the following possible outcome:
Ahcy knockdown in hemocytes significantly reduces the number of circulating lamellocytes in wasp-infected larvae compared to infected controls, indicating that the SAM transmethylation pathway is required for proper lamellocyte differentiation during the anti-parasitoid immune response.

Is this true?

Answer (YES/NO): YES